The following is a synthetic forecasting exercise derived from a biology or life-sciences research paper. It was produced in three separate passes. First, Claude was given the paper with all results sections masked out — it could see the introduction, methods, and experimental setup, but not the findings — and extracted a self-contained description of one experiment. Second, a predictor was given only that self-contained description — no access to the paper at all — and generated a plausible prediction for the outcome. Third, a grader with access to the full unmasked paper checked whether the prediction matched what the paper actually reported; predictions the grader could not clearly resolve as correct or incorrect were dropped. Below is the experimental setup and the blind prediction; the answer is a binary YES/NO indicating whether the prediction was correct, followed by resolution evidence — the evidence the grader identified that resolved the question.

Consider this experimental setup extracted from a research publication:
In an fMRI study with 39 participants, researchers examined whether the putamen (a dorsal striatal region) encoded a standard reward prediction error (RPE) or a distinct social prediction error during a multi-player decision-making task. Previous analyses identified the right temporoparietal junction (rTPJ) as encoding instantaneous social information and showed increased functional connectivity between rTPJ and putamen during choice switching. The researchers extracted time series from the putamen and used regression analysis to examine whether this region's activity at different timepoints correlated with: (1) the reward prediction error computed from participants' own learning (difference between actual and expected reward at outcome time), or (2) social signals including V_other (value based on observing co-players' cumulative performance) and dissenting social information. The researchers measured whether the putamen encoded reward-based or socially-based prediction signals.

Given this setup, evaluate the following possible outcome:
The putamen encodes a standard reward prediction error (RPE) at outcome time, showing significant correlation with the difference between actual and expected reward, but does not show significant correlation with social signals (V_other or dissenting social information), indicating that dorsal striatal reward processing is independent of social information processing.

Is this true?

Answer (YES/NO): NO